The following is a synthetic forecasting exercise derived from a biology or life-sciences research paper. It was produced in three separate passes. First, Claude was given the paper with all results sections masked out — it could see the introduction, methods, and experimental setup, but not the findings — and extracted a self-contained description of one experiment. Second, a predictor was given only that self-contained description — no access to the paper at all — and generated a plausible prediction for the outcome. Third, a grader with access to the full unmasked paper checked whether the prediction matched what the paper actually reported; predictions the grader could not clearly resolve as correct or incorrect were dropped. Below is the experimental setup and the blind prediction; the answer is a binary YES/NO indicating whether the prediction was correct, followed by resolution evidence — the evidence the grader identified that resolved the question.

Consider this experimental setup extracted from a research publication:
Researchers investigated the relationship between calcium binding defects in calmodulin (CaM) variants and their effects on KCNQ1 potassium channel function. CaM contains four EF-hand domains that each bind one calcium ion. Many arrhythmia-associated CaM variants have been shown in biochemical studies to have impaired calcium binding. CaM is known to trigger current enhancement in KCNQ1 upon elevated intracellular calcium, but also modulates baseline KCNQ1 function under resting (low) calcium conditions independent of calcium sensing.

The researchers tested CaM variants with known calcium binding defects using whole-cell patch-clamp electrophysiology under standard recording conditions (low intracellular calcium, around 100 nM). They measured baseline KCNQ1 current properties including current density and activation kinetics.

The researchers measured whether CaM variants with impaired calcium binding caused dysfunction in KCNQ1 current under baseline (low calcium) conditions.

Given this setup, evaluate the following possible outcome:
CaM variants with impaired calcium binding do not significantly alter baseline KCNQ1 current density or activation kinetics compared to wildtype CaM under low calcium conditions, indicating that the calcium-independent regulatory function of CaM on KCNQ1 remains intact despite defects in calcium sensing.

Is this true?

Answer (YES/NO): NO